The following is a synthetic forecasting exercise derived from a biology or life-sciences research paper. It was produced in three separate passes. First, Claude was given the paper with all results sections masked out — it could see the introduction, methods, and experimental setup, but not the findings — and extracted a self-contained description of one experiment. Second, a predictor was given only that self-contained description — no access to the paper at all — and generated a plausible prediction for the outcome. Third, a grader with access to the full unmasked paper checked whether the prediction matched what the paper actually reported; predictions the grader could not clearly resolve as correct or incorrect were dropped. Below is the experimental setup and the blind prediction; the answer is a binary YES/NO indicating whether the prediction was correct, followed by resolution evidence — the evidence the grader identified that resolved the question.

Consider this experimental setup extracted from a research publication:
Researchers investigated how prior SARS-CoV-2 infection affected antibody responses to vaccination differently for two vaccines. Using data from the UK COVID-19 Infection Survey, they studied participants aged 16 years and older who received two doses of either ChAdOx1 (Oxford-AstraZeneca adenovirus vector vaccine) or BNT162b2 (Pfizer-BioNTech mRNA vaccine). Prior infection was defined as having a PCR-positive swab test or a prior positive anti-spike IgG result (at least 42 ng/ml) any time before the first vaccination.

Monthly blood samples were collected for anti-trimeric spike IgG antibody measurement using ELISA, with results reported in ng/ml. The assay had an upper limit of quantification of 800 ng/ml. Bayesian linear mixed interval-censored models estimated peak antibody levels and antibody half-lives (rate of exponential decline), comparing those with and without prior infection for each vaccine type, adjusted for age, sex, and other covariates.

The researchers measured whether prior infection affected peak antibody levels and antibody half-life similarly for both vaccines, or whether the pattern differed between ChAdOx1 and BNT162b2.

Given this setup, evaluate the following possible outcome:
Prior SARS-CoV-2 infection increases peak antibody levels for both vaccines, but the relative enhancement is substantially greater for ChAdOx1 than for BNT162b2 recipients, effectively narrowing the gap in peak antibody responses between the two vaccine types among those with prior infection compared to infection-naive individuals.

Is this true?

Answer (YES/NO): NO